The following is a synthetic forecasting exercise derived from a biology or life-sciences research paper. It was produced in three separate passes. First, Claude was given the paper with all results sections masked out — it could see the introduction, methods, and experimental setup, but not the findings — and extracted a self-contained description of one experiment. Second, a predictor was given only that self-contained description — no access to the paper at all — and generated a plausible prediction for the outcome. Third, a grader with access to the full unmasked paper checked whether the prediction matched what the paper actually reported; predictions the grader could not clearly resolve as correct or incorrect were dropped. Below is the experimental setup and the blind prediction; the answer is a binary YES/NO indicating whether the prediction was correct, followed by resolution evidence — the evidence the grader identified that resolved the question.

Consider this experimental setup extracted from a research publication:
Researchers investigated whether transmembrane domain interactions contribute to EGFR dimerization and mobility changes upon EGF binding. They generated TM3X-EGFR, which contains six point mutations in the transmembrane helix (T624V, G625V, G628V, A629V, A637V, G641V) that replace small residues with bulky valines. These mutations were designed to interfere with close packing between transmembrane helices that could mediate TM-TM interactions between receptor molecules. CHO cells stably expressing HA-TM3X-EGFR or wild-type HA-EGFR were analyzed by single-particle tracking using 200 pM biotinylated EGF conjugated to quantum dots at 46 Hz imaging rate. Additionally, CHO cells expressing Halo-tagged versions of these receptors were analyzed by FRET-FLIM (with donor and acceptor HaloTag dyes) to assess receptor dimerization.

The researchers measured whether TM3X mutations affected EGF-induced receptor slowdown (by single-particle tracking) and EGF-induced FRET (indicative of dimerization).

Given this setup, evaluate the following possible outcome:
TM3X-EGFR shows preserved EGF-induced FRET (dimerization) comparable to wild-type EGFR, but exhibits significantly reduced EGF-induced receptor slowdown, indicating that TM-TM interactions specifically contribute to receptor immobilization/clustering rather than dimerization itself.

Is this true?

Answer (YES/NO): NO